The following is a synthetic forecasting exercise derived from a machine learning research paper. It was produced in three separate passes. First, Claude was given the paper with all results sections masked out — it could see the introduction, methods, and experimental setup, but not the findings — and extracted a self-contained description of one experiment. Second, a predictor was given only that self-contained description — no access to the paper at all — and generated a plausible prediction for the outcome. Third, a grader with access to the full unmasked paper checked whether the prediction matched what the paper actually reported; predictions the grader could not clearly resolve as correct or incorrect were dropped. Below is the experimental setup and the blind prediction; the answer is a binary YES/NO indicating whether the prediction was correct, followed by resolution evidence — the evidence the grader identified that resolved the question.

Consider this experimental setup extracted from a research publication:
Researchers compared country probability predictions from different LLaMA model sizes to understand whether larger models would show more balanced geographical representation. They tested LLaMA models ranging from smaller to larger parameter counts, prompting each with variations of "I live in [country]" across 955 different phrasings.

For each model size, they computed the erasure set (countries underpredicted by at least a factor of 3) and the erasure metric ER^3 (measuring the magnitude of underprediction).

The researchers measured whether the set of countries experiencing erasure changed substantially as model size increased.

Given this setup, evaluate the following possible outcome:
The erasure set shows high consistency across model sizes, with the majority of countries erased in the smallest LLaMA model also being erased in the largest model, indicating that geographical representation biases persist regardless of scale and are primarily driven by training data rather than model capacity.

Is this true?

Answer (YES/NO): YES